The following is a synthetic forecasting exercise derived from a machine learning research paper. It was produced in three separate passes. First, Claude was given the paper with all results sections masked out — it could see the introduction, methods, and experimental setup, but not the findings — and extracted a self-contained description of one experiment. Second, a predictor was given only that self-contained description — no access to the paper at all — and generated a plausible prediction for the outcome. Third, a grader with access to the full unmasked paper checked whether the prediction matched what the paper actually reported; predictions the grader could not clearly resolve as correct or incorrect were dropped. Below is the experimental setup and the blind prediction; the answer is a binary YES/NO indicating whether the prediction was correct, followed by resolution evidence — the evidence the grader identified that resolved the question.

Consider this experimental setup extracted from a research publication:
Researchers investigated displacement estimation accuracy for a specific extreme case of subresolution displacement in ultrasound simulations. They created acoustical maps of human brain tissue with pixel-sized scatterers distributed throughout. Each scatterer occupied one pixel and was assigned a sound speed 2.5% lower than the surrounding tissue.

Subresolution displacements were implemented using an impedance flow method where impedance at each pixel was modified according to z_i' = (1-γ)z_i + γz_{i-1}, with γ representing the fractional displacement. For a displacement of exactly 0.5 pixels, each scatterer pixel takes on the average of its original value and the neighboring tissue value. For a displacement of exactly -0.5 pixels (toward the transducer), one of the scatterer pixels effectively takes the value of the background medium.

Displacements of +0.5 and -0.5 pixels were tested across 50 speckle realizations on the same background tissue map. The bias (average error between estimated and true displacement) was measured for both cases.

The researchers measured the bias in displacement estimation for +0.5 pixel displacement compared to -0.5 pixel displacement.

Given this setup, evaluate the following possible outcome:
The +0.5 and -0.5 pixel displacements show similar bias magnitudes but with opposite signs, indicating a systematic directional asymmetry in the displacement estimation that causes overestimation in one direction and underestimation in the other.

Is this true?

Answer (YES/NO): NO